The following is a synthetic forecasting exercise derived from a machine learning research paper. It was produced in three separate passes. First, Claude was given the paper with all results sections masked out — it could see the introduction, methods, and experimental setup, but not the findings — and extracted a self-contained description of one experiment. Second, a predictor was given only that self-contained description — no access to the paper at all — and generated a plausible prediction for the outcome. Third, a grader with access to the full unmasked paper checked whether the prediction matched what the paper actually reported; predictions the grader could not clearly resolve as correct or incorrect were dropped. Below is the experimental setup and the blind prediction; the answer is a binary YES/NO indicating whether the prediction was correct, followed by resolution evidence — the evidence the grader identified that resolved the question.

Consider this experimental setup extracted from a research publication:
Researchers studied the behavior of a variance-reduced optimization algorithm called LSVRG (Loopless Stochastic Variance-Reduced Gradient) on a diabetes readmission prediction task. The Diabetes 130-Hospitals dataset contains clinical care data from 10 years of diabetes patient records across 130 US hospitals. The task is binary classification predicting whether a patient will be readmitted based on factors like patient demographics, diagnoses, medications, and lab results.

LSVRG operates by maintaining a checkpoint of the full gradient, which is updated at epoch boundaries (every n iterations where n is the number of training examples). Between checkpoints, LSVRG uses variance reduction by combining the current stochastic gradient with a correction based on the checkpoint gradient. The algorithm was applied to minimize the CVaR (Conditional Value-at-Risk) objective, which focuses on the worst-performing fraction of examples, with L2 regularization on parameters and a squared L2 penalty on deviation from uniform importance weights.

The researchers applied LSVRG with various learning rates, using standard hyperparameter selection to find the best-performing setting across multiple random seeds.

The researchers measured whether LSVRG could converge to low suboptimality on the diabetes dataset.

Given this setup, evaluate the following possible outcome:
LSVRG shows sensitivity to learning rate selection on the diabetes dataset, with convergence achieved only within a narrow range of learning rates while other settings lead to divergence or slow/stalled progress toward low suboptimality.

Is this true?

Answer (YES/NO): NO